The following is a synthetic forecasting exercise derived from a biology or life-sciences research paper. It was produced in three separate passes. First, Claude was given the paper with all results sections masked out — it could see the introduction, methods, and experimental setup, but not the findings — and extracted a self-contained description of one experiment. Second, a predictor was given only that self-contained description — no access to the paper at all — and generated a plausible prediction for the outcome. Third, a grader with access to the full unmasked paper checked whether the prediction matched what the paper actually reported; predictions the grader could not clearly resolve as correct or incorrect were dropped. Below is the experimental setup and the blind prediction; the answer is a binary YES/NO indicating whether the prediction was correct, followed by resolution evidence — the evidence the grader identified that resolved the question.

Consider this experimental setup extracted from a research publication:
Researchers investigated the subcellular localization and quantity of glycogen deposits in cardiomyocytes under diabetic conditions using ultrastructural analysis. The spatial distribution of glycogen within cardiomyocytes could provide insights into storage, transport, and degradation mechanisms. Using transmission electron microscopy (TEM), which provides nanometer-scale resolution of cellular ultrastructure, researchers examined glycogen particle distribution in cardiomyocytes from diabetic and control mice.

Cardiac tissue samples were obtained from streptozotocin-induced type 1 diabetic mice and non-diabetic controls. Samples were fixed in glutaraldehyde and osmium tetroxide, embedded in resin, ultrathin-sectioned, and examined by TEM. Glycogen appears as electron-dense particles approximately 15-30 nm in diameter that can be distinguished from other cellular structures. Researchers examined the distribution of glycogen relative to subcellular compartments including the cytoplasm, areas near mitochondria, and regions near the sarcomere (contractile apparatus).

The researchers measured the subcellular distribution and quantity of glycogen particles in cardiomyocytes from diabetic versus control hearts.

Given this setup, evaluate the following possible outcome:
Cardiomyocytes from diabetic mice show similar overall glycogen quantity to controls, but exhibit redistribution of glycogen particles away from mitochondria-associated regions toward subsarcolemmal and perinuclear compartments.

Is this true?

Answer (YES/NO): NO